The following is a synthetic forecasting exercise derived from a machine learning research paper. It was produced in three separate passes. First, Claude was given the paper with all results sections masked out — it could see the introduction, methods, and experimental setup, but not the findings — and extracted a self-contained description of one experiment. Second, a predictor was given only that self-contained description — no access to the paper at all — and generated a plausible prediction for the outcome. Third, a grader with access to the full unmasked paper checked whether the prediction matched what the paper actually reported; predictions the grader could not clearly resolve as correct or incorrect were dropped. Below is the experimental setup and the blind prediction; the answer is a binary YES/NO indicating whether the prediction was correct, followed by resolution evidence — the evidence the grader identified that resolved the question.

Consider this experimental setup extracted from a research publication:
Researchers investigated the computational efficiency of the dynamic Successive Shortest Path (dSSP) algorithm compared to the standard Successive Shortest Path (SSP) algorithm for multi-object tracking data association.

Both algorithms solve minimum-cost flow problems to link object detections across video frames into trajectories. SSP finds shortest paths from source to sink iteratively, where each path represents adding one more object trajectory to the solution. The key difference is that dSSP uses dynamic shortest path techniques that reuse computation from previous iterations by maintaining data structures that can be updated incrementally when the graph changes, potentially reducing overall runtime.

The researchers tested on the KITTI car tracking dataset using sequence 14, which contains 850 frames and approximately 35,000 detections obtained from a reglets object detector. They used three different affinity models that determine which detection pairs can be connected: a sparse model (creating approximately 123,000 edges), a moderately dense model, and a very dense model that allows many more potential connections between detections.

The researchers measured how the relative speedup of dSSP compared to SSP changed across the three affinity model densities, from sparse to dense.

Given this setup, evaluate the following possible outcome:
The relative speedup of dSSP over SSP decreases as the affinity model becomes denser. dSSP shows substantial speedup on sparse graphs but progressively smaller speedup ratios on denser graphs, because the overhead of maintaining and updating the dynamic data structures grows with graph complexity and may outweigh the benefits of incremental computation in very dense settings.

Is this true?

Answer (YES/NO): YES